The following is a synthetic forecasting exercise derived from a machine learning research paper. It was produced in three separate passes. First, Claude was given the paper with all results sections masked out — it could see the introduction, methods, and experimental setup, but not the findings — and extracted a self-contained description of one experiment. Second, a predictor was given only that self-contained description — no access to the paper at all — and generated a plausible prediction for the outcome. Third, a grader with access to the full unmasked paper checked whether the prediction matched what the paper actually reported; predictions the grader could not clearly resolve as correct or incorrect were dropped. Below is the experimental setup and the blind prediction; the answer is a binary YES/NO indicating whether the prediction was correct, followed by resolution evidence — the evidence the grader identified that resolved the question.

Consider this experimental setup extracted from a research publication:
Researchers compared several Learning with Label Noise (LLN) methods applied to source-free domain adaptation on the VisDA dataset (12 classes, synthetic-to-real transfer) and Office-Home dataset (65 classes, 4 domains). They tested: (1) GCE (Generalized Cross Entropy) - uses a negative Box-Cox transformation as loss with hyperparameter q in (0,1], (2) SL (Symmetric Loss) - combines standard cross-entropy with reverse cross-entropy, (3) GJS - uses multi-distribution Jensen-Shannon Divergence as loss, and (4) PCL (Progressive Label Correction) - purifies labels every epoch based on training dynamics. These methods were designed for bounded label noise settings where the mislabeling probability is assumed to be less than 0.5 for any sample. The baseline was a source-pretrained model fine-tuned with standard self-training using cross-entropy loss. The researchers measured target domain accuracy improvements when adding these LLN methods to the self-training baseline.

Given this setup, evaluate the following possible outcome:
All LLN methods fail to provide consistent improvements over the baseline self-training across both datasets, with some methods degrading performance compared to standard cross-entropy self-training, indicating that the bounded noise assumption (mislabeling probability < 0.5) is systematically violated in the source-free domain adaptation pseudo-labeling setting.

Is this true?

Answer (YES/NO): NO